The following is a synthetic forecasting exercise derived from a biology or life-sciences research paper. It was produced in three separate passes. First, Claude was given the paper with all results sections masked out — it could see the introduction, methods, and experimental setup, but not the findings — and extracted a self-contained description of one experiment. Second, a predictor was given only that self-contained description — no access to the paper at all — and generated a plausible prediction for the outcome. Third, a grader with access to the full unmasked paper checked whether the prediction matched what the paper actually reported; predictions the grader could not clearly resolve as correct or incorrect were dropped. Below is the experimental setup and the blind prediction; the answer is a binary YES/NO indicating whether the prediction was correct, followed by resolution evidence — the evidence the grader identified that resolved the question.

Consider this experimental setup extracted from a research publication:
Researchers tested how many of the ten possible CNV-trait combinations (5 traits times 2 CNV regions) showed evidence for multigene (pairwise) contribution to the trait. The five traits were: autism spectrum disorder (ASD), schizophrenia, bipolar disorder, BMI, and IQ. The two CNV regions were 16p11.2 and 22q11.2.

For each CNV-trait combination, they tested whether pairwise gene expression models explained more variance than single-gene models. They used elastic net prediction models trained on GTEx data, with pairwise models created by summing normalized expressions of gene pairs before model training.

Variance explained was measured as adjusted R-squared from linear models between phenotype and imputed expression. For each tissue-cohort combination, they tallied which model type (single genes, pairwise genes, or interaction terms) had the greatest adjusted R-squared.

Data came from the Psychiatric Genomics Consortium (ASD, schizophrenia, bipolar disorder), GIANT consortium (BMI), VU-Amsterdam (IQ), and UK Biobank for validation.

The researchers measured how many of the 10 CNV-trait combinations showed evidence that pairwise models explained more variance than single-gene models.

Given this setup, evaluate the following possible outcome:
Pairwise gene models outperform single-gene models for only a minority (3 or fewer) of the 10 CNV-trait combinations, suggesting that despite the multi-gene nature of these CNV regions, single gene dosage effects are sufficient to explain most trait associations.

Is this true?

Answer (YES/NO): NO